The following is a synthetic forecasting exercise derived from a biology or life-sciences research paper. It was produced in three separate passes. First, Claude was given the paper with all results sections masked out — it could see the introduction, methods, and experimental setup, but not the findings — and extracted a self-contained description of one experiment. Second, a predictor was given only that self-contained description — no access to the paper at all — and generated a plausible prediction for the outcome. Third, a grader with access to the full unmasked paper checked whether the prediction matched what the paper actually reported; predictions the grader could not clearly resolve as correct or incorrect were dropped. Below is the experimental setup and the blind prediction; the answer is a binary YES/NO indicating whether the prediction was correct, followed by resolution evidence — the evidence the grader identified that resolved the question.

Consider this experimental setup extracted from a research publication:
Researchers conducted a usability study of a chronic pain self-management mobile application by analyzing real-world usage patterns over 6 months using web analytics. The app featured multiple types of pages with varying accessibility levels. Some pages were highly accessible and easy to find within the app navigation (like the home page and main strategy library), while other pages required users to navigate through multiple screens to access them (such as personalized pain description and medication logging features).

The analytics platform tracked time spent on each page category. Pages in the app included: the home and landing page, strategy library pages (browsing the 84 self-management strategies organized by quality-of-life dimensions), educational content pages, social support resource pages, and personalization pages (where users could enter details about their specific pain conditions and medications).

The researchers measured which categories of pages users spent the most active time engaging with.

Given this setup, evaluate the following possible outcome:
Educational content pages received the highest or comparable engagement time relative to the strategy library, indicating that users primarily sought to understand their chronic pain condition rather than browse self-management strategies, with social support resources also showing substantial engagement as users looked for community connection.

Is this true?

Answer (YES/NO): NO